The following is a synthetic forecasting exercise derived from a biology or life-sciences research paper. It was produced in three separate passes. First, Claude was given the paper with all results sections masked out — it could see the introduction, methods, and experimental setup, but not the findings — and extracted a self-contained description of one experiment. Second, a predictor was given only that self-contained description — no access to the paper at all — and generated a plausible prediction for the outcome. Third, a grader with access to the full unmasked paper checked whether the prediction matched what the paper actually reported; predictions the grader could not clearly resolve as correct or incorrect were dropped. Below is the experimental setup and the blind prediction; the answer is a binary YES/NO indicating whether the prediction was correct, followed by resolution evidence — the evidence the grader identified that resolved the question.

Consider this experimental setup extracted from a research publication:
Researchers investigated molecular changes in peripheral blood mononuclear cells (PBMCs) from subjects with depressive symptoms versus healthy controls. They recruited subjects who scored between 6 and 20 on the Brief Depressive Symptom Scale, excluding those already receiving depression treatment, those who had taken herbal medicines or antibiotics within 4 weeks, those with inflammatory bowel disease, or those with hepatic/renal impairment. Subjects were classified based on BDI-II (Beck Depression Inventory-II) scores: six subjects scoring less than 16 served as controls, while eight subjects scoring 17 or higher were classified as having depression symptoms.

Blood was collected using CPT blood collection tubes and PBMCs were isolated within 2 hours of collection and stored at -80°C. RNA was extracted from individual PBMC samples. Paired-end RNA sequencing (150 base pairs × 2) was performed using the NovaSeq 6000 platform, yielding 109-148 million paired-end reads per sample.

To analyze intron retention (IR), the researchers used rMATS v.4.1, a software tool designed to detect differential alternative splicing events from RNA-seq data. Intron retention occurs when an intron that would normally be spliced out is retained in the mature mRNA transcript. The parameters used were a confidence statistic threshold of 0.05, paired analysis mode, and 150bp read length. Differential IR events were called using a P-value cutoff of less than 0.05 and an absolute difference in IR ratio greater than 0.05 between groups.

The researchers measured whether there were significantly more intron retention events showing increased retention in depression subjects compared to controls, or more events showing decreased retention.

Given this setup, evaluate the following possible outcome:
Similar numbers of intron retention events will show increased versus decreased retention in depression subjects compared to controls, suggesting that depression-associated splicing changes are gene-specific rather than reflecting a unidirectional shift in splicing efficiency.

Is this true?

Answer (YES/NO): YES